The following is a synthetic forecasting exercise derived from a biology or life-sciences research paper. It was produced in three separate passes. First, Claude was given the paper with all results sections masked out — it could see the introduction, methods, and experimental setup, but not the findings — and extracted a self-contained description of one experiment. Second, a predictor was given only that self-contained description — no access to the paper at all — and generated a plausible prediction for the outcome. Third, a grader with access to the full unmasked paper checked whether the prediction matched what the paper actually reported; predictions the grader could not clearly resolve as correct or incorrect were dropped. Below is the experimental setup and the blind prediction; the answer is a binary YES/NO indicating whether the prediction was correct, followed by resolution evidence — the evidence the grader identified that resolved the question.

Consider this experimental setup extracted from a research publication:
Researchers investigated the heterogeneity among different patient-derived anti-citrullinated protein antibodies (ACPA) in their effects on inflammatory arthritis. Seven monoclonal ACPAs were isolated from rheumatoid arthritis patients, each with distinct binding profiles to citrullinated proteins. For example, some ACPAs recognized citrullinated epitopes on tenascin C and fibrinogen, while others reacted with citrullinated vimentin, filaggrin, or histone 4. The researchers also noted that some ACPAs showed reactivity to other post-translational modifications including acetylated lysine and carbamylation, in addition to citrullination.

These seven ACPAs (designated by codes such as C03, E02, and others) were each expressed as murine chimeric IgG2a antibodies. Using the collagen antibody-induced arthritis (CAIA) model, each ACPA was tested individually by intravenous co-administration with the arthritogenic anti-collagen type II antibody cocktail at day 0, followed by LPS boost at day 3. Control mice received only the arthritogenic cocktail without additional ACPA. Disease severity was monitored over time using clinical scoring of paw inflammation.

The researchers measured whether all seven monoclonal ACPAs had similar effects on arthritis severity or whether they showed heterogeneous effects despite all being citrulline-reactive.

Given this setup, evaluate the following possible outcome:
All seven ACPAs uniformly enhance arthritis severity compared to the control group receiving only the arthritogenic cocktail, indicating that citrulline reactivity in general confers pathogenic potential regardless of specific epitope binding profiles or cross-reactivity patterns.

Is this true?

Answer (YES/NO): NO